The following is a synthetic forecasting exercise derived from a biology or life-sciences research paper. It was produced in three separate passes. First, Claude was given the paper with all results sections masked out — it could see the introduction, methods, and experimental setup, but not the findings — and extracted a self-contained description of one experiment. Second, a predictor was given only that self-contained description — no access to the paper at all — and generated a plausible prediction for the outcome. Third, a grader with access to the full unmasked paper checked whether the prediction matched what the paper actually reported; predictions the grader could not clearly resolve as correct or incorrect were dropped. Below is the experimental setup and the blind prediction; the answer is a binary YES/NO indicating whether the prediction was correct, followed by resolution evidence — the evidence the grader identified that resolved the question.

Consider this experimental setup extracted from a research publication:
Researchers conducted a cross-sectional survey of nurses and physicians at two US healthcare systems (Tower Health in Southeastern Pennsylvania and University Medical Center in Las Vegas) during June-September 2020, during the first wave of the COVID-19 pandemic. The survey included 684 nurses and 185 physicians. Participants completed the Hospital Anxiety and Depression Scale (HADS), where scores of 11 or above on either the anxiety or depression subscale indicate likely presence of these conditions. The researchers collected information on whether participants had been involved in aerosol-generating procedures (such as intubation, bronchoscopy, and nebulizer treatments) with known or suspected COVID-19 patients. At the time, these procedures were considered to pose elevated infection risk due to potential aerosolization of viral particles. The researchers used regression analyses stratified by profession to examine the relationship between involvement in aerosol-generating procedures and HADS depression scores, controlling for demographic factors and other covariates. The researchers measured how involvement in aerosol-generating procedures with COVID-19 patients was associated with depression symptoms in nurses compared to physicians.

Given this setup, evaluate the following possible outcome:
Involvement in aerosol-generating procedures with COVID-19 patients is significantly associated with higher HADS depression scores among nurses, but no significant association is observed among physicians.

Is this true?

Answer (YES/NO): NO